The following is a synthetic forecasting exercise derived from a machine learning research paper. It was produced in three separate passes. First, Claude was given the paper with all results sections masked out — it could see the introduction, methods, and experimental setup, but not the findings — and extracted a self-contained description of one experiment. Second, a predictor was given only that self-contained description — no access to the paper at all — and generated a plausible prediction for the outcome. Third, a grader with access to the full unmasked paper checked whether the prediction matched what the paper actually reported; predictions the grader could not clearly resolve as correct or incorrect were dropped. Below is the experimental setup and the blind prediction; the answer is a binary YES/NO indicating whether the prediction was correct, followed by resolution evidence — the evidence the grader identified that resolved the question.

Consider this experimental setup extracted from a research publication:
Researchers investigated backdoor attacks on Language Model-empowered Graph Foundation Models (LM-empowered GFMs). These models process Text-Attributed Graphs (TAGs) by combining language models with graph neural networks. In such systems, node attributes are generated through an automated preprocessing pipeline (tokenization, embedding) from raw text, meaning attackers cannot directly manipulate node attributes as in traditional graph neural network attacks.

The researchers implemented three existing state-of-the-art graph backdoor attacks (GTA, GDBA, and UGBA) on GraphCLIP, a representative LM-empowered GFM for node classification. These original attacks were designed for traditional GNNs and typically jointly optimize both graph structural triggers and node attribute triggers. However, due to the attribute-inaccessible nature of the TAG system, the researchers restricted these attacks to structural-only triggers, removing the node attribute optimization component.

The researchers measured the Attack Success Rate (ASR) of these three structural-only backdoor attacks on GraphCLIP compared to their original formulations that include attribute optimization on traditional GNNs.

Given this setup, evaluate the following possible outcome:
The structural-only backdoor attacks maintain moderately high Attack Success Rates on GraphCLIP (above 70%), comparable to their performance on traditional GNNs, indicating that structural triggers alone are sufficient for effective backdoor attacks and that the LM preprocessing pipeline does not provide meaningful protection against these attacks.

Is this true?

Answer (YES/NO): NO